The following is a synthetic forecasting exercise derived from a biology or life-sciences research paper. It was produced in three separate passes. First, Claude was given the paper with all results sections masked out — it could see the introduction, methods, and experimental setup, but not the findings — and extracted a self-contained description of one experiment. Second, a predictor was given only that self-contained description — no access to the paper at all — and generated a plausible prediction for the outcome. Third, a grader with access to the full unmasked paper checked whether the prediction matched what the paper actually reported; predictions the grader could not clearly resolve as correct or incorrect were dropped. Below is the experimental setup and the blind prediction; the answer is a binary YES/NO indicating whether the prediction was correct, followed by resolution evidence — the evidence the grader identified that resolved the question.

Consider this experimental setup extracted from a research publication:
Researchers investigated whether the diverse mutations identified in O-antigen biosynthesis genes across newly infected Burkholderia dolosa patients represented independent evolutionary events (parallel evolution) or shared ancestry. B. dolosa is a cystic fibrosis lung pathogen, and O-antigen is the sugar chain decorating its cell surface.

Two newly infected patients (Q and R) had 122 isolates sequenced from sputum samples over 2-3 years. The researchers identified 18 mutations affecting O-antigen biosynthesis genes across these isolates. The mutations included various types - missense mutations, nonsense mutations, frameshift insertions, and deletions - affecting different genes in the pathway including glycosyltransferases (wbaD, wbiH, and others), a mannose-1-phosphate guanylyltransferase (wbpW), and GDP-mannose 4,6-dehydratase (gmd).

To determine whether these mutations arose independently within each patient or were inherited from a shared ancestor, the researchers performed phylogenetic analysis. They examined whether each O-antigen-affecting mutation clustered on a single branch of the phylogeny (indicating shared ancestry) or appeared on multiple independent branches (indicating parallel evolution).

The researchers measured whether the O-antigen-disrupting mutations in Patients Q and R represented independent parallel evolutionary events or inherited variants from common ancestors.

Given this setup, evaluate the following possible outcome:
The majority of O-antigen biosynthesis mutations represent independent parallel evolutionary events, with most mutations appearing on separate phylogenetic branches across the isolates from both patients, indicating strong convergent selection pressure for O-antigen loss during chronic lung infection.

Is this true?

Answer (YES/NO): YES